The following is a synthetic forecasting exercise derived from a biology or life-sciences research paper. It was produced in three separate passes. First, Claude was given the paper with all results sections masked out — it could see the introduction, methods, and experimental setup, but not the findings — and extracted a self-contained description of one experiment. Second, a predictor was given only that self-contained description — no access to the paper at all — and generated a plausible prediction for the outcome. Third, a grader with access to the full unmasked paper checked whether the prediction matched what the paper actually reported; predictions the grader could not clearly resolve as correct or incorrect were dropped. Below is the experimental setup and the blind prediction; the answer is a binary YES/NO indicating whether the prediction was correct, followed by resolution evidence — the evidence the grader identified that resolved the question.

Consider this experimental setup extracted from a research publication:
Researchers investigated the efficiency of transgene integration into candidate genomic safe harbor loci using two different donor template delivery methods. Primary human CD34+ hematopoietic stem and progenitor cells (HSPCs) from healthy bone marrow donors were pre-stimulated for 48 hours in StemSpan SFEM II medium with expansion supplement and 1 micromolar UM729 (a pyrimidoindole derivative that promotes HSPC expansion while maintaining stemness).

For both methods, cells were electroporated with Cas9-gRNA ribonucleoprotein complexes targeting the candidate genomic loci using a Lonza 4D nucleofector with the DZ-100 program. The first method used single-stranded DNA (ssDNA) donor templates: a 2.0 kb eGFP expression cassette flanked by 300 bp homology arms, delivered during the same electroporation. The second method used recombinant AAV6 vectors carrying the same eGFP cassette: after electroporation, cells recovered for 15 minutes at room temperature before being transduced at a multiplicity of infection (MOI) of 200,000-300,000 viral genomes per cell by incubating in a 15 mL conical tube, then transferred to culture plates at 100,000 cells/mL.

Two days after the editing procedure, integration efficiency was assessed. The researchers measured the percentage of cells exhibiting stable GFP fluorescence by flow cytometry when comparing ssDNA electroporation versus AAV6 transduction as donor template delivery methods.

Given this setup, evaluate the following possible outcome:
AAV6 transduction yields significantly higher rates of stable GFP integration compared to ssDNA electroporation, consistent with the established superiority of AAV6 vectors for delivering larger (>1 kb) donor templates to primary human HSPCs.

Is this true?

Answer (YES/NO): YES